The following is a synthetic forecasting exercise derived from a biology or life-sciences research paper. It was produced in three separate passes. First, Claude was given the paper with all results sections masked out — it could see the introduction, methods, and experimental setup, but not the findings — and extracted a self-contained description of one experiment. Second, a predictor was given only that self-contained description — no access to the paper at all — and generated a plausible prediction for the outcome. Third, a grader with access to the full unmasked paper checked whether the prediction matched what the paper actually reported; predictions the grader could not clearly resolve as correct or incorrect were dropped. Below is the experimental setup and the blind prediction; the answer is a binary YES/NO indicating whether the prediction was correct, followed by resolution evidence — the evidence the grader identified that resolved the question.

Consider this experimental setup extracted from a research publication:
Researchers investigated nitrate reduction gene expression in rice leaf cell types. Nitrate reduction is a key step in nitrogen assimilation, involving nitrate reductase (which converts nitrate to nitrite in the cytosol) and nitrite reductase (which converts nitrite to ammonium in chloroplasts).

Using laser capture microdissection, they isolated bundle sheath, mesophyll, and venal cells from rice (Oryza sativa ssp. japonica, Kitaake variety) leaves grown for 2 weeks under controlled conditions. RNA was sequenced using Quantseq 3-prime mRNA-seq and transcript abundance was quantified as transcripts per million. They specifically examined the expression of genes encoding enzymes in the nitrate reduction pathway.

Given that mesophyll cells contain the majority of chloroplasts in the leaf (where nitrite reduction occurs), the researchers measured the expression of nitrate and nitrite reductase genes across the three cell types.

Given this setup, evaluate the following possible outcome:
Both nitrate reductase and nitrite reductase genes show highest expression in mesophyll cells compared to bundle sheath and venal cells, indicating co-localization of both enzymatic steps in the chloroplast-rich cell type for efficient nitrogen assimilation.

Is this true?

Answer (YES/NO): NO